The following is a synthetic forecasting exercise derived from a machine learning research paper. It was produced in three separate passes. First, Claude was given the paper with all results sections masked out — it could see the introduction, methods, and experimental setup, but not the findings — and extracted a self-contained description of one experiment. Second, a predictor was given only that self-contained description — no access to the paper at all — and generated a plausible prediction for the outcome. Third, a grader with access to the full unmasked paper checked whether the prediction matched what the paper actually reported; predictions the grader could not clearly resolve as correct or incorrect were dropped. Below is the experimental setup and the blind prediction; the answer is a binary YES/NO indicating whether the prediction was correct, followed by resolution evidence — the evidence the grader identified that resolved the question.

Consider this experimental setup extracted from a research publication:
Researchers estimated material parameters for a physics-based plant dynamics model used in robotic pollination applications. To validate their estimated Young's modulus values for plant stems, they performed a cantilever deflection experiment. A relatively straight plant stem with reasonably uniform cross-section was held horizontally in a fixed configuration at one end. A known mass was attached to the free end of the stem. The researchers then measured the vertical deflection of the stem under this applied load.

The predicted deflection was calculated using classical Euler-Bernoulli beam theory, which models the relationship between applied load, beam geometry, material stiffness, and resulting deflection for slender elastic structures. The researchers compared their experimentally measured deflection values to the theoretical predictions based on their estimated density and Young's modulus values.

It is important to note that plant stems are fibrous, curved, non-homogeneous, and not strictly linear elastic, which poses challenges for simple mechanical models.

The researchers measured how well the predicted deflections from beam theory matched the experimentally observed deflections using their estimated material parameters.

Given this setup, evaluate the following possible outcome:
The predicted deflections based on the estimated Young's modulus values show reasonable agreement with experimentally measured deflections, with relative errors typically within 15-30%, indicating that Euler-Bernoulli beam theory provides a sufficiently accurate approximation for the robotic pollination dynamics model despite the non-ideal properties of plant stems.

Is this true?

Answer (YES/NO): NO